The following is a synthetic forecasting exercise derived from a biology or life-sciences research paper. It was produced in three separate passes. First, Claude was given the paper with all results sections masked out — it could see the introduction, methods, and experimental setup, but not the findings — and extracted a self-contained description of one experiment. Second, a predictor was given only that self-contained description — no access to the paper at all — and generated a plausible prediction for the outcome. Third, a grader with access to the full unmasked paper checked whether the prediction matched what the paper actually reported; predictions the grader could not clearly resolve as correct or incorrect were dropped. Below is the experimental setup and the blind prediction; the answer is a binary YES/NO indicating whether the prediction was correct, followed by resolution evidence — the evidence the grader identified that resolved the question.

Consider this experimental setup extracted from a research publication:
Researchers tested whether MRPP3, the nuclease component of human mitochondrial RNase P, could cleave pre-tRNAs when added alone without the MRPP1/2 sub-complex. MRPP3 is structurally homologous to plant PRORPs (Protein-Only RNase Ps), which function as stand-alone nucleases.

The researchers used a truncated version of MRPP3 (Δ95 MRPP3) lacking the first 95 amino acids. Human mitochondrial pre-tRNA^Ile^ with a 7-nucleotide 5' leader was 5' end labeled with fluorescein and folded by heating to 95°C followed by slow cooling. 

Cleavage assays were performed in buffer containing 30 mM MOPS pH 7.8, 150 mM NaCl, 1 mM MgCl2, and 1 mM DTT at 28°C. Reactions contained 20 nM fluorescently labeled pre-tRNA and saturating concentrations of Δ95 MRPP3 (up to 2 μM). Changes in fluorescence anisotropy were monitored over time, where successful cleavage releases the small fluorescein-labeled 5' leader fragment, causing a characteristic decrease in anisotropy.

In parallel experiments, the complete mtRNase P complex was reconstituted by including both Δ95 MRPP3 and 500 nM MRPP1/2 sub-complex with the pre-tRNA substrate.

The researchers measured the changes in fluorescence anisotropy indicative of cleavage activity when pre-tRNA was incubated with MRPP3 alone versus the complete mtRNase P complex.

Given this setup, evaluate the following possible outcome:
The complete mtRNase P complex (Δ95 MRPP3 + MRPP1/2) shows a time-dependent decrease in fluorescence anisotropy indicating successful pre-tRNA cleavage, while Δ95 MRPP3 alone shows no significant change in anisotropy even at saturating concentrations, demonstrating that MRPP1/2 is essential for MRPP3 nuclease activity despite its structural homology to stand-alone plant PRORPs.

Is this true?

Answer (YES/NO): YES